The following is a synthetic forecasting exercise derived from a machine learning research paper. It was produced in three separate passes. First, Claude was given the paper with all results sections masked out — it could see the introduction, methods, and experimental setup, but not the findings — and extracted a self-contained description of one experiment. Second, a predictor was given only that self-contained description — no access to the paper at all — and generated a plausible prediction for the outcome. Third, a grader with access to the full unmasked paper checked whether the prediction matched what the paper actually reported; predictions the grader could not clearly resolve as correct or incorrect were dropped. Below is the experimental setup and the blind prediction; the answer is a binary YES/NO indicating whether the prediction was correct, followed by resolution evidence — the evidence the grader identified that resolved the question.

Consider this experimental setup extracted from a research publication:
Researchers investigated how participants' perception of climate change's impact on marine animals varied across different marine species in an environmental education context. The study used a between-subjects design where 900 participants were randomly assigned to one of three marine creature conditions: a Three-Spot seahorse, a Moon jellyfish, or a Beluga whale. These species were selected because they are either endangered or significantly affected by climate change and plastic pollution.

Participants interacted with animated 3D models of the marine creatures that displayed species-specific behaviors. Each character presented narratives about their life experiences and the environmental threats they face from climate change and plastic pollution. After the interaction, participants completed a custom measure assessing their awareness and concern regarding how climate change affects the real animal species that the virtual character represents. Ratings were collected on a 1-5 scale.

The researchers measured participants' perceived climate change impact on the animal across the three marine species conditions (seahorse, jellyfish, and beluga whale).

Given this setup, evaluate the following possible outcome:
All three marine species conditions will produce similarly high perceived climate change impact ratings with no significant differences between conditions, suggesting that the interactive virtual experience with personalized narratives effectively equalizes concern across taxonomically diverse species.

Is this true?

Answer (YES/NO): NO